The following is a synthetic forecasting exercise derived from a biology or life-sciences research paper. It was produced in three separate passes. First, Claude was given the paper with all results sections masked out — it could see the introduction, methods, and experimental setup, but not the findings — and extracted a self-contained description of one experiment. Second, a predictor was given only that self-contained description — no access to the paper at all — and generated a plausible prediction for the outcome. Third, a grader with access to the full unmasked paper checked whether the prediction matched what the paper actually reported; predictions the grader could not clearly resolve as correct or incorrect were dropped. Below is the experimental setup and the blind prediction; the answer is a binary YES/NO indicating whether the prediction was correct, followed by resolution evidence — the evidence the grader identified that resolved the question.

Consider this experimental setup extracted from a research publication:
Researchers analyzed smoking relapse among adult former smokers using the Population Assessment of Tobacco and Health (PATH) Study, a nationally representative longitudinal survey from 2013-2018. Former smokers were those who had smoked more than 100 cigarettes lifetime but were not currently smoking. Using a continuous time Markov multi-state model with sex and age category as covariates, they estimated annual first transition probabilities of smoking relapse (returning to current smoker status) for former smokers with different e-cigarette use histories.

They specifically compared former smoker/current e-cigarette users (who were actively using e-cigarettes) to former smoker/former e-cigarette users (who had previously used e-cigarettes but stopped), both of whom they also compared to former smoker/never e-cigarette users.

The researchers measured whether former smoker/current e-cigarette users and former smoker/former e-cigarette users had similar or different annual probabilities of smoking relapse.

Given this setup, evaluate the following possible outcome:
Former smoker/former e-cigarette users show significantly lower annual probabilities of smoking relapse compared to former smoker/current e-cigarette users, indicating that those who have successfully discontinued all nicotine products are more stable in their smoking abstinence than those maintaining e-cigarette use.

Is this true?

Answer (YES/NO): NO